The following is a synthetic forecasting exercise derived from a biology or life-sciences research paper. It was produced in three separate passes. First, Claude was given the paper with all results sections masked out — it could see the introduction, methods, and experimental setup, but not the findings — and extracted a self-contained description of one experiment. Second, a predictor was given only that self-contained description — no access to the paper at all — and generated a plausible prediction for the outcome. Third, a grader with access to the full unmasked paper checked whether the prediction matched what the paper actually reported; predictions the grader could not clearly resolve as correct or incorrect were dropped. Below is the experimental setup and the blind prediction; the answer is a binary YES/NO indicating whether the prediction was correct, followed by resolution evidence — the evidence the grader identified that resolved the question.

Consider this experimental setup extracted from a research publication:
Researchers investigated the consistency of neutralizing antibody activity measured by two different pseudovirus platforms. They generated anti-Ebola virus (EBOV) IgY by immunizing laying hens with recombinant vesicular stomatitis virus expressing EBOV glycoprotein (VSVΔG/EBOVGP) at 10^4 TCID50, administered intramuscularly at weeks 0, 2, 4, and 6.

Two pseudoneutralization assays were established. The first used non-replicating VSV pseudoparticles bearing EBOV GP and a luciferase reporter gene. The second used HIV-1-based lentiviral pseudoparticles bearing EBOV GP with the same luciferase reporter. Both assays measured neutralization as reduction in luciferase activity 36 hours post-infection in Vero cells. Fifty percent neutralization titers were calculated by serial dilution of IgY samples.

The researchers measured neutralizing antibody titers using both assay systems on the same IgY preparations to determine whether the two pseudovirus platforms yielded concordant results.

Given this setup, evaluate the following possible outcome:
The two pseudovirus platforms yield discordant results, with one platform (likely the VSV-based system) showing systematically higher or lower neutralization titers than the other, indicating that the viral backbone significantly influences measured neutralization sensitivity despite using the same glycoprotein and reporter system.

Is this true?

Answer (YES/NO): NO